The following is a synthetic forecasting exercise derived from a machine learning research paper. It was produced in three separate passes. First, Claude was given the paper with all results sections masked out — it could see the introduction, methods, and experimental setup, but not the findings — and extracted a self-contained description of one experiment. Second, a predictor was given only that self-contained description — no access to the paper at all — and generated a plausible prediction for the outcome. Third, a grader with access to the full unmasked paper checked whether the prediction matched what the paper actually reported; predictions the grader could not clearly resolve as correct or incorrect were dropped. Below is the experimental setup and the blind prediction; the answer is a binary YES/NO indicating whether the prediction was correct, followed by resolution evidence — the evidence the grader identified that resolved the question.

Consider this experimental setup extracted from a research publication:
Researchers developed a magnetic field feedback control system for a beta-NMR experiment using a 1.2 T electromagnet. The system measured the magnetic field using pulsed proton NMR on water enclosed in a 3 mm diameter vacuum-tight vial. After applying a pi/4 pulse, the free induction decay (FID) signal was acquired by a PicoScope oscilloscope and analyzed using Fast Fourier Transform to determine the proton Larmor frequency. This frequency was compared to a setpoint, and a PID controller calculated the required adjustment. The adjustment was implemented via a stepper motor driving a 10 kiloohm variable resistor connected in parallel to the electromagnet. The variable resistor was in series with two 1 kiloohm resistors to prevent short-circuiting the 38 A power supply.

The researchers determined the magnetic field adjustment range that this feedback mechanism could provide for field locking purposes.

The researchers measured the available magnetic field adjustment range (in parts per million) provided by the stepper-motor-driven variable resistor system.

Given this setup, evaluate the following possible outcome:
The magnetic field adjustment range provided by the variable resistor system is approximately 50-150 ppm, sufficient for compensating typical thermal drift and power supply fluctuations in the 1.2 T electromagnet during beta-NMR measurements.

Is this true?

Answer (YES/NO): NO